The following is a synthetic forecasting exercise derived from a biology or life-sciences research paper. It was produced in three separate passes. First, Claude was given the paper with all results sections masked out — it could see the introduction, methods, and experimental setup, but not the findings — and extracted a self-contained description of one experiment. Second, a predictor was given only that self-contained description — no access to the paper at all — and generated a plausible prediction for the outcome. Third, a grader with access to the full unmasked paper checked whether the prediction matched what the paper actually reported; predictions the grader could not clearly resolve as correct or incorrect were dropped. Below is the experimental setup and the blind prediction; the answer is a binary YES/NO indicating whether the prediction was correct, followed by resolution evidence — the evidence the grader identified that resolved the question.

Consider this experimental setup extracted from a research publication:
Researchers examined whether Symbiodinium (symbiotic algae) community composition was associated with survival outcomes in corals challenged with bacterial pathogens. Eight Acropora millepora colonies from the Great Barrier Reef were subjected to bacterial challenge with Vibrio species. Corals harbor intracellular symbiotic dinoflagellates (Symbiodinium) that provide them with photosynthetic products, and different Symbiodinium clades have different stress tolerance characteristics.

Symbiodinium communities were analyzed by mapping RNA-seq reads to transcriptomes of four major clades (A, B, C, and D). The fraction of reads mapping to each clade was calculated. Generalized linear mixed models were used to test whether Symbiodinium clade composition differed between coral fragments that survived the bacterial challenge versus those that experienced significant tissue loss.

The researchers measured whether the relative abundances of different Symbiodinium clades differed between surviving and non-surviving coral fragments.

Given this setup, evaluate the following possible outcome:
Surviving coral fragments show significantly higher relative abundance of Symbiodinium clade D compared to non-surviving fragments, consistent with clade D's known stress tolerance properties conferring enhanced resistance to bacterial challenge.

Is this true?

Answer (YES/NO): NO